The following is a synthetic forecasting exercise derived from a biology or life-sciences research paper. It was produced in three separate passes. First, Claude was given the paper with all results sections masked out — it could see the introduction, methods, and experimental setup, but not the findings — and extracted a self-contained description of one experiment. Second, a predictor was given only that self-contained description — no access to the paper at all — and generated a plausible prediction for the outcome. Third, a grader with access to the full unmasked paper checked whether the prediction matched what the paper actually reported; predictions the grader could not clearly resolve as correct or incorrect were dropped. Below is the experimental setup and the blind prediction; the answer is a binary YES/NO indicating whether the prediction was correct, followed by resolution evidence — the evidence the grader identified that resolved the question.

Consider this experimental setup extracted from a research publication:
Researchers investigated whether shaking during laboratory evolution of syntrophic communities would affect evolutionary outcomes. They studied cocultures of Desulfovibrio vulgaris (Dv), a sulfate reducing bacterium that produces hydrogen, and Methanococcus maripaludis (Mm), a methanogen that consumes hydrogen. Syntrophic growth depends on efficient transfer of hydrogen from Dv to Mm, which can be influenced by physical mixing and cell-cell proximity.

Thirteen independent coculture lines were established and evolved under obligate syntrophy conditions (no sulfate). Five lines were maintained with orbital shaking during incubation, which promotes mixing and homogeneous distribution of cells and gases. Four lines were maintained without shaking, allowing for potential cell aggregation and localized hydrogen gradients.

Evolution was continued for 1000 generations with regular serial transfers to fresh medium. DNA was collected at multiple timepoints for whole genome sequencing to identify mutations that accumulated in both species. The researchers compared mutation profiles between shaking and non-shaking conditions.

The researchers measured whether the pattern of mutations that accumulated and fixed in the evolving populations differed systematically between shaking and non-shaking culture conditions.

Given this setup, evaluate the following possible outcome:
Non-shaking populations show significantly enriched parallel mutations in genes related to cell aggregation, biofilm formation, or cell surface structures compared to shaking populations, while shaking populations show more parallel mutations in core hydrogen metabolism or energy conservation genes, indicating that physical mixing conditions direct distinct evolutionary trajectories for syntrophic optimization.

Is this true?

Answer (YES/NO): NO